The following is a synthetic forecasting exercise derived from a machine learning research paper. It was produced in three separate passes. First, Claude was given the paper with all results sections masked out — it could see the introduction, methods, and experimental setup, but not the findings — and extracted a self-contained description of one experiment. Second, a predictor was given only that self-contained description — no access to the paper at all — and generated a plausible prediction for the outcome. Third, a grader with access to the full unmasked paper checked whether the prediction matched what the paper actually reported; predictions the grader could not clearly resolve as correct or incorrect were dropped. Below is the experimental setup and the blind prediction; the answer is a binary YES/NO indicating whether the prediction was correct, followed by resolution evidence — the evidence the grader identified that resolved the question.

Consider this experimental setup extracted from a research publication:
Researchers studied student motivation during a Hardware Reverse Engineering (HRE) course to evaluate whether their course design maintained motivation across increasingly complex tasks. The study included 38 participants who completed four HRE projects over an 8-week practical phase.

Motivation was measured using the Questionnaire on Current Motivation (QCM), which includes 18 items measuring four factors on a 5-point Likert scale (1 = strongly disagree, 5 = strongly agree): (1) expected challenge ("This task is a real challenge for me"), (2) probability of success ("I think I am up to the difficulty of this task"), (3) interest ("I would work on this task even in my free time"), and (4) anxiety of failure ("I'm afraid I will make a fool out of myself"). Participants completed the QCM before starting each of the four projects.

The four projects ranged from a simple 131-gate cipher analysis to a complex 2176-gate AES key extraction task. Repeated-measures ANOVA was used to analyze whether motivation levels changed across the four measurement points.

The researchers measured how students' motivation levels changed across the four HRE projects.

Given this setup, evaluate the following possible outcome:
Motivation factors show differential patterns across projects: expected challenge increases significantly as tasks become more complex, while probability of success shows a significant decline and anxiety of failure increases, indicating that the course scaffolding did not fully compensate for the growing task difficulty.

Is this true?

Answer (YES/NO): NO